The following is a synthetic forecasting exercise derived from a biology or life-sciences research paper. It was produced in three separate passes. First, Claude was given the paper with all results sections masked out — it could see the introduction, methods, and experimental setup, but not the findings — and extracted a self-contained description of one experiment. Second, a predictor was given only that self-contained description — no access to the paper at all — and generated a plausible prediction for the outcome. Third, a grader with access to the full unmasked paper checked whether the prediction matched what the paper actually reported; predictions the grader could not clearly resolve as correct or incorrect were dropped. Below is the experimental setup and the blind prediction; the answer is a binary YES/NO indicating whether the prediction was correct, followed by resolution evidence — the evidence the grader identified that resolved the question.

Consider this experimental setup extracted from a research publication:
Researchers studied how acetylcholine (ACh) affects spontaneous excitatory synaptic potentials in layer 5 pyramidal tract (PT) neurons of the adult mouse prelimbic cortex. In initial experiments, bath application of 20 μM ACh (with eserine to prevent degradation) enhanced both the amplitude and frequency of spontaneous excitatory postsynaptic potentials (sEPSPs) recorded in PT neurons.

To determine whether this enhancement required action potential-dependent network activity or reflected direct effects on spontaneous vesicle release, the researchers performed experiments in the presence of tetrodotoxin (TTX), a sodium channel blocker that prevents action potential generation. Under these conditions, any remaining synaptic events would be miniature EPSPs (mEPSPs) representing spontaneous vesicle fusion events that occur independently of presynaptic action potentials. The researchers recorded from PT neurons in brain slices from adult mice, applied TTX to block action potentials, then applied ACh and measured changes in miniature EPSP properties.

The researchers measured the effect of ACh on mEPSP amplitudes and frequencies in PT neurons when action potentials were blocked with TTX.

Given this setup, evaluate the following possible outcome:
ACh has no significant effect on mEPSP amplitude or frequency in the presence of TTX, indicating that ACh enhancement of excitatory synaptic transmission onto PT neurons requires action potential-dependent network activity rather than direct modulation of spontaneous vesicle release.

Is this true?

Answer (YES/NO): NO